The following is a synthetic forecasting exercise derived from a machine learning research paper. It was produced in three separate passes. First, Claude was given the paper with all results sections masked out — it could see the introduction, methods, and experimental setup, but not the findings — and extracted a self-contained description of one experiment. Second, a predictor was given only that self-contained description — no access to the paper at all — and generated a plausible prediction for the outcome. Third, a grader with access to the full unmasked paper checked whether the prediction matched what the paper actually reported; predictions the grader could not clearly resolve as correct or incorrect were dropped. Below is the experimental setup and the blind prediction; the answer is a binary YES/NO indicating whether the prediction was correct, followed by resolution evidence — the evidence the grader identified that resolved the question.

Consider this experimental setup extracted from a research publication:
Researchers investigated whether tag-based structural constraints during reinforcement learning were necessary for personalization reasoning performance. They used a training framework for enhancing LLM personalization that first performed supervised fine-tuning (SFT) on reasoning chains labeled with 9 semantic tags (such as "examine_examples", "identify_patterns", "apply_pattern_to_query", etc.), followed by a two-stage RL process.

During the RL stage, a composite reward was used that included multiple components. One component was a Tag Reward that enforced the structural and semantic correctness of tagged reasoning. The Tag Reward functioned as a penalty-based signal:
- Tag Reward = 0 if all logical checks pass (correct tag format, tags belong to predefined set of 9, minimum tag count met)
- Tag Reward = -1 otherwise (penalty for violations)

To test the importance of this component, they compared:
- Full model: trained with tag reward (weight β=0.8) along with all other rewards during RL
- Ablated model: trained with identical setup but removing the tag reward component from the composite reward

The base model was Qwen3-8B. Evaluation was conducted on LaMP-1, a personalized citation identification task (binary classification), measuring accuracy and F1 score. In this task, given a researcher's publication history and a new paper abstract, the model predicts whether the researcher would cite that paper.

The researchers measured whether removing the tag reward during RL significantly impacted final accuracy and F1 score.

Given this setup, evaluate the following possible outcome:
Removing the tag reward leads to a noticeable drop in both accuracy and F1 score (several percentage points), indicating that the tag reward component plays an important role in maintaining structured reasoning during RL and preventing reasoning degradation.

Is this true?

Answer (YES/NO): YES